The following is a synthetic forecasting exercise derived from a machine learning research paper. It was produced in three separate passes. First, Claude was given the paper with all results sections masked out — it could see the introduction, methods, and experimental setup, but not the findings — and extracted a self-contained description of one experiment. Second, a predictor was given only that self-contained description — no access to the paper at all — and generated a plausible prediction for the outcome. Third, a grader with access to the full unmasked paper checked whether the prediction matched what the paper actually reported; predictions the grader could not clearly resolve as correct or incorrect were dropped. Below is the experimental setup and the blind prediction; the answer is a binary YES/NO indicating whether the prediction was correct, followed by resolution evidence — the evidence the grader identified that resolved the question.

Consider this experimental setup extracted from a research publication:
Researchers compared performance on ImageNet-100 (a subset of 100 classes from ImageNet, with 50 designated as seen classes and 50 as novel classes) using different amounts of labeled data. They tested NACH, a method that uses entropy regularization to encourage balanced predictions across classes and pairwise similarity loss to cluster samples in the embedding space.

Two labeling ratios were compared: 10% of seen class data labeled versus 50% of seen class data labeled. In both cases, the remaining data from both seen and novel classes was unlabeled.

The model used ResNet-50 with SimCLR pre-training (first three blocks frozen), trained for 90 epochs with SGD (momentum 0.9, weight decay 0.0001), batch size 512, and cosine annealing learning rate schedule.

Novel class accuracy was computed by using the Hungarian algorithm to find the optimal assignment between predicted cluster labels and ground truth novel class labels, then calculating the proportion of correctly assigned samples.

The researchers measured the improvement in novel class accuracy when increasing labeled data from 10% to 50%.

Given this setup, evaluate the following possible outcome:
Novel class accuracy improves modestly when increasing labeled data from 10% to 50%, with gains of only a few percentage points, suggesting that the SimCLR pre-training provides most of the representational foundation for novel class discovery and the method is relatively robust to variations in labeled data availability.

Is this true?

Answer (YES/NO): NO